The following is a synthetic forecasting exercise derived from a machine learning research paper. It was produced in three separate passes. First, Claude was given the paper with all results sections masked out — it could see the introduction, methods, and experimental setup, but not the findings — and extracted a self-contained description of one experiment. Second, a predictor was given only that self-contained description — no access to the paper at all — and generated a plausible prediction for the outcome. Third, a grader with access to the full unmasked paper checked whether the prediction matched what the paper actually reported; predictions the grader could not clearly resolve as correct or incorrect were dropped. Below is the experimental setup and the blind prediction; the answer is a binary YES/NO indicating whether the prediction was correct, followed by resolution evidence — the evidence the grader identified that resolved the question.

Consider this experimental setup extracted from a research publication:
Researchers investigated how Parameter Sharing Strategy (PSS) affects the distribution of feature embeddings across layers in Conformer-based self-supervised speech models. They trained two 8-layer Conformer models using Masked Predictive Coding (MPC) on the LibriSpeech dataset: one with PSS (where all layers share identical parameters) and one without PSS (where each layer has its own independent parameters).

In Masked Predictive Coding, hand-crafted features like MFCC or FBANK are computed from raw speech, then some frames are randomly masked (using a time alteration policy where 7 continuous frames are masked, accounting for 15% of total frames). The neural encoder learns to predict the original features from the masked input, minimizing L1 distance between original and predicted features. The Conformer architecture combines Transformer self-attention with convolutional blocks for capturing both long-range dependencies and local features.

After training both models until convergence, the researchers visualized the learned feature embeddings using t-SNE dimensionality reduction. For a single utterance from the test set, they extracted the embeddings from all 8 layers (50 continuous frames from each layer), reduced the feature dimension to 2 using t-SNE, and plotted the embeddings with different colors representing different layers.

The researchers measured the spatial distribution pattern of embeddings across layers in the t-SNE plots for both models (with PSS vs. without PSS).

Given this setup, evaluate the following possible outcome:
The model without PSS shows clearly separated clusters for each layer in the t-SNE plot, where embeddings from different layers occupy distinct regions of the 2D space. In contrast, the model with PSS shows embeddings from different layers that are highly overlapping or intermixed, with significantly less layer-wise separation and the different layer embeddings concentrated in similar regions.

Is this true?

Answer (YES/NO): YES